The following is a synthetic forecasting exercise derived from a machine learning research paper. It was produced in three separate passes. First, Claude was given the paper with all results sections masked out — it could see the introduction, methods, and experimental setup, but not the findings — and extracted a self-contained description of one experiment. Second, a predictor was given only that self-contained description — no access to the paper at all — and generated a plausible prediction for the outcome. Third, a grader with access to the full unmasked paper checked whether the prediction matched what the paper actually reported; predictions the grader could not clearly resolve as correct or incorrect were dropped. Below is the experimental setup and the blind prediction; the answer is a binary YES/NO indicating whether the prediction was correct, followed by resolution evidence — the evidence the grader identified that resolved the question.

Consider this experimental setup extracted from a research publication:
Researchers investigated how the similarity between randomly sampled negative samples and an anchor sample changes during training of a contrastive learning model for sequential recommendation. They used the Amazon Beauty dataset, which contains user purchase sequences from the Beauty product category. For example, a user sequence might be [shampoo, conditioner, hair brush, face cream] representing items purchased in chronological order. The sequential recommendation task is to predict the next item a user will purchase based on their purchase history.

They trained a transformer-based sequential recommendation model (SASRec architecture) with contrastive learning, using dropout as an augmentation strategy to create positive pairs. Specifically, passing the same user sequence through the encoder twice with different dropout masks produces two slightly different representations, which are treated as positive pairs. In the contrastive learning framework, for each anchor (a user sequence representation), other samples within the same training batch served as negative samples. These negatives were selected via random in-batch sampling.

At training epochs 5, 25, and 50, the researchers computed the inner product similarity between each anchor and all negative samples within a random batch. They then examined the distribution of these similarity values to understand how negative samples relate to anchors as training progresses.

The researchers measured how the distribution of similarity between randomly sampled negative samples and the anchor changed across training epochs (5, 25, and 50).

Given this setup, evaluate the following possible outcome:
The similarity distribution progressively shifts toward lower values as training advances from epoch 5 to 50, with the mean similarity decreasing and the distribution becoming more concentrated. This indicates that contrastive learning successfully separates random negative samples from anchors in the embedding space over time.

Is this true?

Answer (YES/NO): NO